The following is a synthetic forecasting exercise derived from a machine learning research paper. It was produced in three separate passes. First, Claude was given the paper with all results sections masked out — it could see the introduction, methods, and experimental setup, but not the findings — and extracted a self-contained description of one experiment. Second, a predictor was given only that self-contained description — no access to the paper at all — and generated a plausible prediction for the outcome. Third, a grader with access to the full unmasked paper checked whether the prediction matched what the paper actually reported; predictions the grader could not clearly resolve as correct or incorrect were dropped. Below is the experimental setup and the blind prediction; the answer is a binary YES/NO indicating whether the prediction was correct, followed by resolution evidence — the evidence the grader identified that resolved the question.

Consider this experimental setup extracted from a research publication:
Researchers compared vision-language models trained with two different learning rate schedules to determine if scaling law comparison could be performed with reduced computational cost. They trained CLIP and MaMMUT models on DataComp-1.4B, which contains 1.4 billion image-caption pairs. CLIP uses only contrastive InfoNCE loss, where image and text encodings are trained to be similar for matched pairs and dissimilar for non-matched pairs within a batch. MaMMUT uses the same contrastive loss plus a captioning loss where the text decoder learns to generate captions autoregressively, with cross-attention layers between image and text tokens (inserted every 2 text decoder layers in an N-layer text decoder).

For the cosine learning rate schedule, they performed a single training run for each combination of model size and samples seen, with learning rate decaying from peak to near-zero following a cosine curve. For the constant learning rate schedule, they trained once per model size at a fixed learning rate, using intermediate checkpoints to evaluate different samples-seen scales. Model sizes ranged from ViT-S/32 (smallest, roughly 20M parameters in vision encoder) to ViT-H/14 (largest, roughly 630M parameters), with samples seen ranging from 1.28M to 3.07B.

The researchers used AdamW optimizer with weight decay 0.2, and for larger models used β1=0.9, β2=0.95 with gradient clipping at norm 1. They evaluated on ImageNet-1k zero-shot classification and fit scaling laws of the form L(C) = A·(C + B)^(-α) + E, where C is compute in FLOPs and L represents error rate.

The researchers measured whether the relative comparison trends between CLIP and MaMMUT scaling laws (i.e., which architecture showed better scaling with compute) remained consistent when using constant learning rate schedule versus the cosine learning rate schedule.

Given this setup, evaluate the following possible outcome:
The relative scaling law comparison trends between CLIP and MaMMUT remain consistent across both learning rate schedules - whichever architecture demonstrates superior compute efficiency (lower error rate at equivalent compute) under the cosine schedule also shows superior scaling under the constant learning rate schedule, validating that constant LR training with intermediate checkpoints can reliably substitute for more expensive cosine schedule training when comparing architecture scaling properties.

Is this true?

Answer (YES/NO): YES